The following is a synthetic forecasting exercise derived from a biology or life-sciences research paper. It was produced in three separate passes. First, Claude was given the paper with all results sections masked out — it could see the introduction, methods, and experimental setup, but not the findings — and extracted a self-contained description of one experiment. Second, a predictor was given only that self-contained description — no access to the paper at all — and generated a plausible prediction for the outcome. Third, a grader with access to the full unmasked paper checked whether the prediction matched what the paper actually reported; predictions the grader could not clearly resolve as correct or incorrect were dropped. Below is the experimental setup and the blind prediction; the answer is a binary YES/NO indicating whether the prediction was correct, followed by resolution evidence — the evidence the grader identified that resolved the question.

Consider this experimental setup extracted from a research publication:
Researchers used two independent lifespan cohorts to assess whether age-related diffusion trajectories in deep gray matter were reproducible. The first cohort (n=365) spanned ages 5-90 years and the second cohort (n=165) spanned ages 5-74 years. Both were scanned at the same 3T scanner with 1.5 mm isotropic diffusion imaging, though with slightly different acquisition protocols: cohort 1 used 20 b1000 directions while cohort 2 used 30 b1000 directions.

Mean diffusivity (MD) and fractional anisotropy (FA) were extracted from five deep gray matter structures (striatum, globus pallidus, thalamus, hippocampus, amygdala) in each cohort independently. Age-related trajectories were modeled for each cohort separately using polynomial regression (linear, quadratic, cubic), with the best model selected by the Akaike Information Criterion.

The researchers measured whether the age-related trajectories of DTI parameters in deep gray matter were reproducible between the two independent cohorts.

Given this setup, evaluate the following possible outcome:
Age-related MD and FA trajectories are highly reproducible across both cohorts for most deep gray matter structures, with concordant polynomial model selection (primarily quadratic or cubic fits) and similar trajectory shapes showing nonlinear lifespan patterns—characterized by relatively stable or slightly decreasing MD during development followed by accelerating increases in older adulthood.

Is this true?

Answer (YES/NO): NO